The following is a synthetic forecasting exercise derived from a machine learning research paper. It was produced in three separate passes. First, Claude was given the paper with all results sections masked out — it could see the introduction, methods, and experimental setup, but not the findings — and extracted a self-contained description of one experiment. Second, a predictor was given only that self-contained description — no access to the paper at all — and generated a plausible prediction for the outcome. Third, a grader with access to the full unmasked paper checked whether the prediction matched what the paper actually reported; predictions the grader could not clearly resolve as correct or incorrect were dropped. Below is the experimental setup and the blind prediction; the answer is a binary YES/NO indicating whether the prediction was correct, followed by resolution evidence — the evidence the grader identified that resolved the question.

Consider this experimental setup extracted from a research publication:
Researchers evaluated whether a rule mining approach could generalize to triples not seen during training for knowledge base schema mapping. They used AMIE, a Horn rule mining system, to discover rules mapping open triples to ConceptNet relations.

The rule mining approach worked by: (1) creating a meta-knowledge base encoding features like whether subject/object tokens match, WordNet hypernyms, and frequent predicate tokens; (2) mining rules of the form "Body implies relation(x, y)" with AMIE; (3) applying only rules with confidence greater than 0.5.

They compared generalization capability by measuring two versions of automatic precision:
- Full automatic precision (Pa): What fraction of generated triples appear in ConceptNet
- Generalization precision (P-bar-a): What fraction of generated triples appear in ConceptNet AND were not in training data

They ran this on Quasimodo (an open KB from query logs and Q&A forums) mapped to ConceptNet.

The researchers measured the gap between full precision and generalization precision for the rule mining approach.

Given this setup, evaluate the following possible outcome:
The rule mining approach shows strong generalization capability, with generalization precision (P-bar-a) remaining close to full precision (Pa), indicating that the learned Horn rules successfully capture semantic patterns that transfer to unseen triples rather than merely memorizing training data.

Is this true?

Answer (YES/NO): NO